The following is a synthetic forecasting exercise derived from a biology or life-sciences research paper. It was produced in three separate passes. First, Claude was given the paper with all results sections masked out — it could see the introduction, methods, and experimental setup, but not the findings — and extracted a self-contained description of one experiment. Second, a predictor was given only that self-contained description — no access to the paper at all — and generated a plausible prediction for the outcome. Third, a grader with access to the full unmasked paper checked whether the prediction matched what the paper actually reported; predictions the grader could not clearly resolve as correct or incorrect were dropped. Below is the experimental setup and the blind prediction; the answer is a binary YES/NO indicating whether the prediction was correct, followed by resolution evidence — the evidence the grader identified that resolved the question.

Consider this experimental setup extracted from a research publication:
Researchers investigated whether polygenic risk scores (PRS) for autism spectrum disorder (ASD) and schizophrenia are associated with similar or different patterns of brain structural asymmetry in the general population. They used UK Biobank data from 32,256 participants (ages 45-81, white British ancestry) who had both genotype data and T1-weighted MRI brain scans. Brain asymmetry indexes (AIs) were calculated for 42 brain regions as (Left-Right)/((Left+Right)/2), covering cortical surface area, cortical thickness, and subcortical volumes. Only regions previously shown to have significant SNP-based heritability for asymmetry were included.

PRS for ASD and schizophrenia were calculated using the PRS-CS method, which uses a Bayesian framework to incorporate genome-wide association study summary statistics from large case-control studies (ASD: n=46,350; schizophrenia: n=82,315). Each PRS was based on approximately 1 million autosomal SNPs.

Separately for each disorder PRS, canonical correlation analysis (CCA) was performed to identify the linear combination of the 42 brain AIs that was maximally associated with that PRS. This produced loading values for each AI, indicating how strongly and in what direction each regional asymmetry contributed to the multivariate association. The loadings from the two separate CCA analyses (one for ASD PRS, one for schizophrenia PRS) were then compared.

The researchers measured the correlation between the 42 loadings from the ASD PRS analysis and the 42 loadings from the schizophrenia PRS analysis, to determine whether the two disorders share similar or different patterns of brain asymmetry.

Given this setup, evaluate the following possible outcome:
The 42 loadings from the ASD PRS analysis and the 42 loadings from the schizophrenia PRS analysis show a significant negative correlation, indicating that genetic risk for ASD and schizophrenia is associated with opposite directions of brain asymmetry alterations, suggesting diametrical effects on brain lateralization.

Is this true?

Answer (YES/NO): NO